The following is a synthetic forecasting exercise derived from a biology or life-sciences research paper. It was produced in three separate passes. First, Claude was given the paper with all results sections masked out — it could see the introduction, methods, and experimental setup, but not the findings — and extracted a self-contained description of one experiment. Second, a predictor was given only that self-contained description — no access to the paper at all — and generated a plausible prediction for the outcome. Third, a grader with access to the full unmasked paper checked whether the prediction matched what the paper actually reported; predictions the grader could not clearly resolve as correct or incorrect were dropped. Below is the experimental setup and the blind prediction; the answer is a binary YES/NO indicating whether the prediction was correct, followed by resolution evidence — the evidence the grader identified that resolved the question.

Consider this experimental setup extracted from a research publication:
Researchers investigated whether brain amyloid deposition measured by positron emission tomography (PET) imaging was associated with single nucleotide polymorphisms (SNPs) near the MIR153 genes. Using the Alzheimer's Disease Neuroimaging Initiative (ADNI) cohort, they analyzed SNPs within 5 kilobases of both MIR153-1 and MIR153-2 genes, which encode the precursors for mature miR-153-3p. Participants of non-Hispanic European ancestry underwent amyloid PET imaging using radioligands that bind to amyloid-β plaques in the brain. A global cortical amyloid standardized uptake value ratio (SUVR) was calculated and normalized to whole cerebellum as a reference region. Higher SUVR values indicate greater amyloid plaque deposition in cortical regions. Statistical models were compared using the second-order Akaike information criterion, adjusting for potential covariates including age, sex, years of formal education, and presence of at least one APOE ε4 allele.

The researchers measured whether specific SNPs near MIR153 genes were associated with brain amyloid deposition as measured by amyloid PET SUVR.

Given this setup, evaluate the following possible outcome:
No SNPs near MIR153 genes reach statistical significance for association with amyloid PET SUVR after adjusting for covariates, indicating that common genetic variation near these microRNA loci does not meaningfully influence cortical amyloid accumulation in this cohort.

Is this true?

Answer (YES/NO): NO